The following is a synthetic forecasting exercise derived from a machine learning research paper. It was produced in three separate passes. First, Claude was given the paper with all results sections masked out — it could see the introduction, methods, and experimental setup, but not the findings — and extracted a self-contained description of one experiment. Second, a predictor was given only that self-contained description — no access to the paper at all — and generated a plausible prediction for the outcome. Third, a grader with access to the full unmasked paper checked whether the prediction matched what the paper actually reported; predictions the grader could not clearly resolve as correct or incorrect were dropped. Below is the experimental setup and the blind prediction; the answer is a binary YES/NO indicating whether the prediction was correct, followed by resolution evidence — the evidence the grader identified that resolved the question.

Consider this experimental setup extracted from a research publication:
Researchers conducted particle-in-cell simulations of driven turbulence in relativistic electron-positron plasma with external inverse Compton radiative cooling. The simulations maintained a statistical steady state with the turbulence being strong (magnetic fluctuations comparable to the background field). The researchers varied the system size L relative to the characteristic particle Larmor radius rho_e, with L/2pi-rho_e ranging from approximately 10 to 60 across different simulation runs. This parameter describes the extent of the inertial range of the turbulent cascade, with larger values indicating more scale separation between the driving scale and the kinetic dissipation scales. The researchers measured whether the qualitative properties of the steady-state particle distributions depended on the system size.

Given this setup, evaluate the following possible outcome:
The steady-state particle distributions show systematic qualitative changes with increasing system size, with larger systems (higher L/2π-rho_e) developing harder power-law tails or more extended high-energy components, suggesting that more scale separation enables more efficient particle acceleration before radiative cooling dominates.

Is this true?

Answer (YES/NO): NO